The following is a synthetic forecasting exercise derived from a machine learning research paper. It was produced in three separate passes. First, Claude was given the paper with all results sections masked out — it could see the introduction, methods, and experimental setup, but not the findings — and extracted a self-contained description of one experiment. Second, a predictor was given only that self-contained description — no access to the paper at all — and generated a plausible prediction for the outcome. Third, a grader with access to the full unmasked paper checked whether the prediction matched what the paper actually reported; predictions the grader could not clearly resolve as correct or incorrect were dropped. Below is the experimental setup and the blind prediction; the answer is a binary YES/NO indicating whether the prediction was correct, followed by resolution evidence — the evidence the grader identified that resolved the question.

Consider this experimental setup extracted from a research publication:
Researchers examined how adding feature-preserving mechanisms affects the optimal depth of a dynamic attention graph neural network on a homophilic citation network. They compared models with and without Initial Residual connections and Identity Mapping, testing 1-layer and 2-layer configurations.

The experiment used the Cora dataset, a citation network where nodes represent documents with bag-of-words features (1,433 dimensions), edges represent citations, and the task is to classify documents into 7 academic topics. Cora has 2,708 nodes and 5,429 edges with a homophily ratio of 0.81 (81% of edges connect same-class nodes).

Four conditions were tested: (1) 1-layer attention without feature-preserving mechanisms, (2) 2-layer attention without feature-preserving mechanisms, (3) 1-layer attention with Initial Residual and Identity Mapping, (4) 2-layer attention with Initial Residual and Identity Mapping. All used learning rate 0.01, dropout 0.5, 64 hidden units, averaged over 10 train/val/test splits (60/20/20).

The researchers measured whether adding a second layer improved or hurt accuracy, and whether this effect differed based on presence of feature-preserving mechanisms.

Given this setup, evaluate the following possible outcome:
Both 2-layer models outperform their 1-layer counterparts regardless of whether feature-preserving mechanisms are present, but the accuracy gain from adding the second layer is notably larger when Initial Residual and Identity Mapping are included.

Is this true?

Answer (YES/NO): NO